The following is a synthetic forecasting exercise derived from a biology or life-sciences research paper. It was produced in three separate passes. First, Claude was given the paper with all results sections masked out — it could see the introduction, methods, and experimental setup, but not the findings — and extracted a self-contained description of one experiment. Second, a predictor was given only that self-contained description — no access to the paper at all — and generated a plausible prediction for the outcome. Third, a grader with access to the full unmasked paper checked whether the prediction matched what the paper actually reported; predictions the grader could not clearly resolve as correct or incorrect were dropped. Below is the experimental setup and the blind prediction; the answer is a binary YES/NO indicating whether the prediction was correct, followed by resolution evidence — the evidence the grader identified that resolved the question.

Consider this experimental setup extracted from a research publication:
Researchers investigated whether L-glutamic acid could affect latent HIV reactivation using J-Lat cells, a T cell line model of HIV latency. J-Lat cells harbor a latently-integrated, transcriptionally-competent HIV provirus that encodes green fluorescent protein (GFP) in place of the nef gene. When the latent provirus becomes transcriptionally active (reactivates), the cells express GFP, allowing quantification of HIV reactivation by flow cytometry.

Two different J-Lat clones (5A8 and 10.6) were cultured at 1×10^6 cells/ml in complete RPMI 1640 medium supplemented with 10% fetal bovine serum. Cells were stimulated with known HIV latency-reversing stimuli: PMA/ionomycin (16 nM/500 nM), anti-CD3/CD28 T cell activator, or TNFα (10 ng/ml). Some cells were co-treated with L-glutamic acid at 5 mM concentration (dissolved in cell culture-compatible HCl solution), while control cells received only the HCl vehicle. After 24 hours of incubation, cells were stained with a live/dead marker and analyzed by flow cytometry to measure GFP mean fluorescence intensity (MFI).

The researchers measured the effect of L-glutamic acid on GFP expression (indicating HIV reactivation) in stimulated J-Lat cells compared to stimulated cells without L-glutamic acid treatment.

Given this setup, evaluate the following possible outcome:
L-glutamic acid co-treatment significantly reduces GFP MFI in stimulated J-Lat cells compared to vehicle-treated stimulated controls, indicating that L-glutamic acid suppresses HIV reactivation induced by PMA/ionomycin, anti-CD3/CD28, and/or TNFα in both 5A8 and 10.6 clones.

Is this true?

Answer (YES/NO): YES